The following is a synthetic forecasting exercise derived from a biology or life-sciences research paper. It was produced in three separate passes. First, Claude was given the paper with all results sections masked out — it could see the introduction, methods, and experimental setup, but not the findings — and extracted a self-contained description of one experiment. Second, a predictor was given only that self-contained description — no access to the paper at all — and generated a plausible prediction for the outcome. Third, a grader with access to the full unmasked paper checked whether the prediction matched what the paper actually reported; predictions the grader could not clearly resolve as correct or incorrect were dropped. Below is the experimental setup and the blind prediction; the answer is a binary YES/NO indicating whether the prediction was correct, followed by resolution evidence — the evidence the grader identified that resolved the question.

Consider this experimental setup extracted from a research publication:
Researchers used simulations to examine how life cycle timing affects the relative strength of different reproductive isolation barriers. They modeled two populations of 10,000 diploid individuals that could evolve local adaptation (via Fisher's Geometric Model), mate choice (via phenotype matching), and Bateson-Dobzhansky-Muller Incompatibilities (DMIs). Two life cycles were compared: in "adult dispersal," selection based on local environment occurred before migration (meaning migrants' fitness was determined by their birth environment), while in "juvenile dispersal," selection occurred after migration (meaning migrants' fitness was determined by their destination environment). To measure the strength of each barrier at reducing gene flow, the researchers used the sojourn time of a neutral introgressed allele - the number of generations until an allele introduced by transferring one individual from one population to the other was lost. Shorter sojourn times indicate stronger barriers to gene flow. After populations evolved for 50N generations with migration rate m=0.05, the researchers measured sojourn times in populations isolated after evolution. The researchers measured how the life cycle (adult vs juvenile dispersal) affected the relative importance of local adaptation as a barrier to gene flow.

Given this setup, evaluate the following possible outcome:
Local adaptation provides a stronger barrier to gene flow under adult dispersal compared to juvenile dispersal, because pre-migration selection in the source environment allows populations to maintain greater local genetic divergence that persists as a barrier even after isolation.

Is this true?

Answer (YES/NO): NO